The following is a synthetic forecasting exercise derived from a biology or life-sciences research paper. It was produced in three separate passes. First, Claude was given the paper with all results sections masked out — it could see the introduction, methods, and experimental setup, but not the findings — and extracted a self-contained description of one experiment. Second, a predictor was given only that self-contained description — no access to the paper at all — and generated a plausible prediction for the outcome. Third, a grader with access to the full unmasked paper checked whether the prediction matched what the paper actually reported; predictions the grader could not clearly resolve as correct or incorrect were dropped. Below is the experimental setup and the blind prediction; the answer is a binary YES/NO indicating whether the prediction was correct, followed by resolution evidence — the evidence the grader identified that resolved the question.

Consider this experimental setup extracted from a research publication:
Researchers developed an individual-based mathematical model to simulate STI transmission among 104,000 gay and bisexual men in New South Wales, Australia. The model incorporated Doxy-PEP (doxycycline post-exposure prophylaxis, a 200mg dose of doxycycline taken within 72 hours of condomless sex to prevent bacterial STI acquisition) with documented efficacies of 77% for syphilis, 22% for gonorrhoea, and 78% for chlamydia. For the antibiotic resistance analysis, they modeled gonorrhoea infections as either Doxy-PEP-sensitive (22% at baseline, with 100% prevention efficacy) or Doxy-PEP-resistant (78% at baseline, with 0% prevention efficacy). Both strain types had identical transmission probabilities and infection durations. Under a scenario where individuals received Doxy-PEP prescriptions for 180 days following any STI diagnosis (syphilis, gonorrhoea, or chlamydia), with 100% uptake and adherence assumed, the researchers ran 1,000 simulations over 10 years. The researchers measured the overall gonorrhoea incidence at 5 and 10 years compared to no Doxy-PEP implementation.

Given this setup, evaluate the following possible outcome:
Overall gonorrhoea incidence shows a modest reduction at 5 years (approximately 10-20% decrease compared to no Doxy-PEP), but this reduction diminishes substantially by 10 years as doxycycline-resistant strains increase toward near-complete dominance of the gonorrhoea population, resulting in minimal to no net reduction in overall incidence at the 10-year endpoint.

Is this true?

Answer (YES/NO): NO